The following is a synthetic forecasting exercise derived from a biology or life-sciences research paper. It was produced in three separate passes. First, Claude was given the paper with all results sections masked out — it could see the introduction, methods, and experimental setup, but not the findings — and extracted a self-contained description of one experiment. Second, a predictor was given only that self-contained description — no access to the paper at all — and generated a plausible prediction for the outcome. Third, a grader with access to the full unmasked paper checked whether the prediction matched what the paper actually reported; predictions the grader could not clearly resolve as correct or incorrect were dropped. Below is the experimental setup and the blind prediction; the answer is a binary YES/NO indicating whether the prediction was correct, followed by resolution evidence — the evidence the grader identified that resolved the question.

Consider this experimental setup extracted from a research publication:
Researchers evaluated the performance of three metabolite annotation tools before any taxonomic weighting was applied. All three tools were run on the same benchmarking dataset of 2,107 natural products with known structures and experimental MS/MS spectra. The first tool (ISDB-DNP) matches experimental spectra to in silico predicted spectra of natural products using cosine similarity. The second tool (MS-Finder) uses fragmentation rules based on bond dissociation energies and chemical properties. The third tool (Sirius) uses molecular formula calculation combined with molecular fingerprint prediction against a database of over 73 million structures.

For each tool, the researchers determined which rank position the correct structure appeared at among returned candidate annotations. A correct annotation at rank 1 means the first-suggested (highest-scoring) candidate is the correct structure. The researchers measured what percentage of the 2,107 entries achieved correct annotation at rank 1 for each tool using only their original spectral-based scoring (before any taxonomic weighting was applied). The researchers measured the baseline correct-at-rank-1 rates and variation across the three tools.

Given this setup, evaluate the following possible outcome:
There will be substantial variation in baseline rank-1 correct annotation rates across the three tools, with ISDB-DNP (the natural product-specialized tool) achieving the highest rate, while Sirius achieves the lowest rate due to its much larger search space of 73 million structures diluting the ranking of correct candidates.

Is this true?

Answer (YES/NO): NO